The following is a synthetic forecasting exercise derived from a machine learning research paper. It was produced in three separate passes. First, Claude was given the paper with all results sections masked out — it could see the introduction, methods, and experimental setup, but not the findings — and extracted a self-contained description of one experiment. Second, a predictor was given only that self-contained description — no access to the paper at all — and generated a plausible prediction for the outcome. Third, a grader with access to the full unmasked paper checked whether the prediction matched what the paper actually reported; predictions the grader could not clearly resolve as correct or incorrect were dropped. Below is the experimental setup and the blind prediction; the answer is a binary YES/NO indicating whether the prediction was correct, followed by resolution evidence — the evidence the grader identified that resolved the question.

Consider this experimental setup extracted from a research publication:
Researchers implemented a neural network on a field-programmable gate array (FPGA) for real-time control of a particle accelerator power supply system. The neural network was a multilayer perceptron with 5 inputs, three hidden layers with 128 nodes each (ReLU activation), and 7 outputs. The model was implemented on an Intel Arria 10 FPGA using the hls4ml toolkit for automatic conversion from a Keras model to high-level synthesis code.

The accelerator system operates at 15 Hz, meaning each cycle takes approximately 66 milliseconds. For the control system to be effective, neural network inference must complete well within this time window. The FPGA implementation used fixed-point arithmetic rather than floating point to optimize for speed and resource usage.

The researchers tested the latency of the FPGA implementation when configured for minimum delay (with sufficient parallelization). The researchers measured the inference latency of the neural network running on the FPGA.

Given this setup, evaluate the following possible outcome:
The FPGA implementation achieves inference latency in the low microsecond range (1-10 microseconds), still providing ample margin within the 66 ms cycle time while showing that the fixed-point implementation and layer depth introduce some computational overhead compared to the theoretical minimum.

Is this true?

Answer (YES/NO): YES